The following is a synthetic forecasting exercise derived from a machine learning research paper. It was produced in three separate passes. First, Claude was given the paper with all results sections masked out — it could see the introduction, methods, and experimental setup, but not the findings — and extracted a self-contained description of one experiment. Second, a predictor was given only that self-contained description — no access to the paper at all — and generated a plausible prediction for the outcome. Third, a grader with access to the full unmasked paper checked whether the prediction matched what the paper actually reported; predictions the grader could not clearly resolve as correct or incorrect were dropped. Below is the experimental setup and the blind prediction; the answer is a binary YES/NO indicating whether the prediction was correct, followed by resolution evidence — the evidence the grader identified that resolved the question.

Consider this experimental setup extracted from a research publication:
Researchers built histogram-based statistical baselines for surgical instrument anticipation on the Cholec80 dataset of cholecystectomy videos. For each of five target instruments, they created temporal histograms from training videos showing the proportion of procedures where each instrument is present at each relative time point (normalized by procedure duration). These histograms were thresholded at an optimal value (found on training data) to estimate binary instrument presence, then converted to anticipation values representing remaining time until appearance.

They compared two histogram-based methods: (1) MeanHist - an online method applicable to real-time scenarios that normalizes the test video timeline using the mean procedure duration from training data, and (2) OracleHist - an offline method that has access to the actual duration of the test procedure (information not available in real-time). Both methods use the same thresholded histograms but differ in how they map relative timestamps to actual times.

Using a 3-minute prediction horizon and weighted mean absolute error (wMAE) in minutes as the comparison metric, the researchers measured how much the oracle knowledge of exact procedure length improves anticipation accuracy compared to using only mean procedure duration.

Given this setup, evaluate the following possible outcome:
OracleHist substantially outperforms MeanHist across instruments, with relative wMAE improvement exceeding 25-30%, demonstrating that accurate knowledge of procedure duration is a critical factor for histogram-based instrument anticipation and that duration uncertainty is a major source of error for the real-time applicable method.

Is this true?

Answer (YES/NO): NO